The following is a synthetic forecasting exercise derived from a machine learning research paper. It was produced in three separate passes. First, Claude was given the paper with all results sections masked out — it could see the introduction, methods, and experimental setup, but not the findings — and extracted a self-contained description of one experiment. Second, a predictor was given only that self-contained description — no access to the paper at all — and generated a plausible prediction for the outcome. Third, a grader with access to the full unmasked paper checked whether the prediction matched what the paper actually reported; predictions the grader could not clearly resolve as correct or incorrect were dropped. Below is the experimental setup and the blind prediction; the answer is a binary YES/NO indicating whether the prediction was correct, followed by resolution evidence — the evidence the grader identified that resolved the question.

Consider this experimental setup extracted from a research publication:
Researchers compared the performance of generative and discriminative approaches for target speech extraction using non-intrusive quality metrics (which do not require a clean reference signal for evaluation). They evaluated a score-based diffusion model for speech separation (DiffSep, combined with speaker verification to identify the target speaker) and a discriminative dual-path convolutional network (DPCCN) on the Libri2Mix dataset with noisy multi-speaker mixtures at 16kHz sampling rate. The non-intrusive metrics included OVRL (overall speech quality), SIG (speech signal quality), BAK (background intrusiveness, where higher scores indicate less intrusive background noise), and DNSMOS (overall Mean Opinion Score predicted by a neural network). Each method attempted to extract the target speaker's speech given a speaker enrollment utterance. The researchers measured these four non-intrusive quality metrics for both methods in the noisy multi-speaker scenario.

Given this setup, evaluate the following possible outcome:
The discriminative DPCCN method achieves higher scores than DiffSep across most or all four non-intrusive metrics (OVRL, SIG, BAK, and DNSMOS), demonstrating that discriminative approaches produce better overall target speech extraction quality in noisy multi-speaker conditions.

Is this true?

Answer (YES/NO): NO